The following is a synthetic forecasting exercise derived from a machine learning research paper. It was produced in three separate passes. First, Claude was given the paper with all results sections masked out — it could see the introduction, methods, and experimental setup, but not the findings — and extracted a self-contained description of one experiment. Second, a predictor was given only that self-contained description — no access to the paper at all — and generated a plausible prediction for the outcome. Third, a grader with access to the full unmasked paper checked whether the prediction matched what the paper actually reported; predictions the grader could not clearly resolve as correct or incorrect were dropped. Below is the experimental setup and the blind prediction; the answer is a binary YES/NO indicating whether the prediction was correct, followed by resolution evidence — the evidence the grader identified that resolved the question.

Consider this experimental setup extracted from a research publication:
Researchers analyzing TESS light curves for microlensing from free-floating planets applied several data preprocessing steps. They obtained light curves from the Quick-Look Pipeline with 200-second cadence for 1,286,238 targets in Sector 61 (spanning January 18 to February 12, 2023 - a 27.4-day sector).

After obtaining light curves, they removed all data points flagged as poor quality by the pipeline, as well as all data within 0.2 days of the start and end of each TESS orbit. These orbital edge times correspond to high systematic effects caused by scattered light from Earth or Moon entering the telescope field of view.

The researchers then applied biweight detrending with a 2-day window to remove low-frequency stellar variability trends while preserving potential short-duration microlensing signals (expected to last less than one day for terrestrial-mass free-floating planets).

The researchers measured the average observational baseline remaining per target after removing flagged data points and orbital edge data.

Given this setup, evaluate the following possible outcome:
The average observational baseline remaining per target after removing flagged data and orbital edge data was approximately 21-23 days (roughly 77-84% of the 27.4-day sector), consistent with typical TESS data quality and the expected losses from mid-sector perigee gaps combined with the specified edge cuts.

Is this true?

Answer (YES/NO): NO